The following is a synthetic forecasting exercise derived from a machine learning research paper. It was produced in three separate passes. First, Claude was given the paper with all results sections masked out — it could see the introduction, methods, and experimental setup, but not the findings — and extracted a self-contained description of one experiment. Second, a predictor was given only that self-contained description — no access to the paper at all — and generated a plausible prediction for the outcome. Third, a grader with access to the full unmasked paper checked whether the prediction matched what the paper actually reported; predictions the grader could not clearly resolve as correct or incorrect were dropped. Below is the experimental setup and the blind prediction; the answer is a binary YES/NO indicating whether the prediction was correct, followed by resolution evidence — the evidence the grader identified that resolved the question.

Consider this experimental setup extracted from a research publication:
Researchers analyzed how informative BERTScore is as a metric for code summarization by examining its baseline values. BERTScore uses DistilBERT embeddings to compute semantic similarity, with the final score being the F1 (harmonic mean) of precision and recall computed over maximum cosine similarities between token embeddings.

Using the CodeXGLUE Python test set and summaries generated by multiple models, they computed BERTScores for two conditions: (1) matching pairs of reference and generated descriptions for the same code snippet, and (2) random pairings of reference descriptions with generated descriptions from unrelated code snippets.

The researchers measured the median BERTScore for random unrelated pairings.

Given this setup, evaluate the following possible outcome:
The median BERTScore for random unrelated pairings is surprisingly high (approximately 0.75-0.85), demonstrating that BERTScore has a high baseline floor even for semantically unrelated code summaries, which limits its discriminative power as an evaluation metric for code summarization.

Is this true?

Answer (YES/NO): YES